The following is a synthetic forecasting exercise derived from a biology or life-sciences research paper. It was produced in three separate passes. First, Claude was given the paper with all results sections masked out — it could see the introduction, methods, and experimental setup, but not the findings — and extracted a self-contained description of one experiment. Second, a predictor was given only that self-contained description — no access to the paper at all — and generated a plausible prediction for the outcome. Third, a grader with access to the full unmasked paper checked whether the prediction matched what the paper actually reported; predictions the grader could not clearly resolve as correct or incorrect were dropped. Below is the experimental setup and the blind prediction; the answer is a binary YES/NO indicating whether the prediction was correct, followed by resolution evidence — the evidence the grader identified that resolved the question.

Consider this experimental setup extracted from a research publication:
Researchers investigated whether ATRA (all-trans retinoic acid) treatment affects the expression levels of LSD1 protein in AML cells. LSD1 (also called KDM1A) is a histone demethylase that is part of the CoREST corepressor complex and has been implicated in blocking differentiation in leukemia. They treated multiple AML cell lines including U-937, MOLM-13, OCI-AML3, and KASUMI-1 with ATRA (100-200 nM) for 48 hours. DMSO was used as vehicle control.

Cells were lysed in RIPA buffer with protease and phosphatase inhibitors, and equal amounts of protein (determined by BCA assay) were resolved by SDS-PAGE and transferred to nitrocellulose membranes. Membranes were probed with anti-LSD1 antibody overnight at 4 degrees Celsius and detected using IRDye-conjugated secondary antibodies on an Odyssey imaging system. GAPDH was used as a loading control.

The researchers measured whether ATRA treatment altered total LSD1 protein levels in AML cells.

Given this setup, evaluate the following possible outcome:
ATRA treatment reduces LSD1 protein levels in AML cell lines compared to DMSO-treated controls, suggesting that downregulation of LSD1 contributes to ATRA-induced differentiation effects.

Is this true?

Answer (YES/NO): YES